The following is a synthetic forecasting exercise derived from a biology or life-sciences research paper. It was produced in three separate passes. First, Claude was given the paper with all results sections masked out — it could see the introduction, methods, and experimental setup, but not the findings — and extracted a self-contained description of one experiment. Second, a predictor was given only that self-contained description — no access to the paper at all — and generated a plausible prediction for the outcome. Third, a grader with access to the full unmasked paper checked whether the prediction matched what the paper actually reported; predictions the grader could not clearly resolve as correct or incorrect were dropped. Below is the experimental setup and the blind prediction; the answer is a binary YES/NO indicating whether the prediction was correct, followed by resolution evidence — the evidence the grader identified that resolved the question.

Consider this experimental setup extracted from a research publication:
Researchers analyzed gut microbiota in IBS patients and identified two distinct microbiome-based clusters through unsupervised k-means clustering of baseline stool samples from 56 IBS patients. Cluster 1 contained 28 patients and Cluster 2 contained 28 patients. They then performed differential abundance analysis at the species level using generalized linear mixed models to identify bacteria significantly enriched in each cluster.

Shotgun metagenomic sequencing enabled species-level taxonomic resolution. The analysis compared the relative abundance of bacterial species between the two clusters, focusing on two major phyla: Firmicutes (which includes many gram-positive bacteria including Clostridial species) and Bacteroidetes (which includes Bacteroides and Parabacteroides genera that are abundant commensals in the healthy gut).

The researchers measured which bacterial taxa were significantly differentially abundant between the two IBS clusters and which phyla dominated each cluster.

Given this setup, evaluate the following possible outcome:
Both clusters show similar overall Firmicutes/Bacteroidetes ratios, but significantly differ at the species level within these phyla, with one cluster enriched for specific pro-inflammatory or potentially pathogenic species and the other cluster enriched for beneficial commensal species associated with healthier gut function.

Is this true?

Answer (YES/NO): YES